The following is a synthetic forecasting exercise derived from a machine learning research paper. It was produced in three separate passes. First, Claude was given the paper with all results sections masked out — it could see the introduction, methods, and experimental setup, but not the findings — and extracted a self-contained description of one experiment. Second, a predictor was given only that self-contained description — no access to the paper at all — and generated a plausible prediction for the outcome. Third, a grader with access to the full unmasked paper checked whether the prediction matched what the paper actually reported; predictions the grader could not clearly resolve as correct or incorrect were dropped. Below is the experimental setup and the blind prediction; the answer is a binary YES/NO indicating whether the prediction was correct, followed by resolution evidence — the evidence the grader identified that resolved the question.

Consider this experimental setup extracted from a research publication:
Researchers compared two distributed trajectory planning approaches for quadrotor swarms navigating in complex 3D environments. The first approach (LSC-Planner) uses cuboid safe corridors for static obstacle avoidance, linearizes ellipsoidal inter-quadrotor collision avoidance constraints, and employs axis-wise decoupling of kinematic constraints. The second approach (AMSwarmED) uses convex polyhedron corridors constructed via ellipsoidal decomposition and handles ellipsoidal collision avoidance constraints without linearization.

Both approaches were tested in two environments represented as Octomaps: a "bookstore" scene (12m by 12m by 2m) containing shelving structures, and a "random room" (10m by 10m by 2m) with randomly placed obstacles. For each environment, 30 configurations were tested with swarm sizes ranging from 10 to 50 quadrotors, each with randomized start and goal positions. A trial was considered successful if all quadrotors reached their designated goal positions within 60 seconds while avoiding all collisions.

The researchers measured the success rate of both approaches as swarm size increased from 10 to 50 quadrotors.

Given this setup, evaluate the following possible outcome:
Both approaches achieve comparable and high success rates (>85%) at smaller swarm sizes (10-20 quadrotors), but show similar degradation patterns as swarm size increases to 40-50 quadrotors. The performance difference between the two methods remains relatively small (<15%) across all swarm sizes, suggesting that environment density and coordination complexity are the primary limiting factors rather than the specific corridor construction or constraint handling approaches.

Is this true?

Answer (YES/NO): NO